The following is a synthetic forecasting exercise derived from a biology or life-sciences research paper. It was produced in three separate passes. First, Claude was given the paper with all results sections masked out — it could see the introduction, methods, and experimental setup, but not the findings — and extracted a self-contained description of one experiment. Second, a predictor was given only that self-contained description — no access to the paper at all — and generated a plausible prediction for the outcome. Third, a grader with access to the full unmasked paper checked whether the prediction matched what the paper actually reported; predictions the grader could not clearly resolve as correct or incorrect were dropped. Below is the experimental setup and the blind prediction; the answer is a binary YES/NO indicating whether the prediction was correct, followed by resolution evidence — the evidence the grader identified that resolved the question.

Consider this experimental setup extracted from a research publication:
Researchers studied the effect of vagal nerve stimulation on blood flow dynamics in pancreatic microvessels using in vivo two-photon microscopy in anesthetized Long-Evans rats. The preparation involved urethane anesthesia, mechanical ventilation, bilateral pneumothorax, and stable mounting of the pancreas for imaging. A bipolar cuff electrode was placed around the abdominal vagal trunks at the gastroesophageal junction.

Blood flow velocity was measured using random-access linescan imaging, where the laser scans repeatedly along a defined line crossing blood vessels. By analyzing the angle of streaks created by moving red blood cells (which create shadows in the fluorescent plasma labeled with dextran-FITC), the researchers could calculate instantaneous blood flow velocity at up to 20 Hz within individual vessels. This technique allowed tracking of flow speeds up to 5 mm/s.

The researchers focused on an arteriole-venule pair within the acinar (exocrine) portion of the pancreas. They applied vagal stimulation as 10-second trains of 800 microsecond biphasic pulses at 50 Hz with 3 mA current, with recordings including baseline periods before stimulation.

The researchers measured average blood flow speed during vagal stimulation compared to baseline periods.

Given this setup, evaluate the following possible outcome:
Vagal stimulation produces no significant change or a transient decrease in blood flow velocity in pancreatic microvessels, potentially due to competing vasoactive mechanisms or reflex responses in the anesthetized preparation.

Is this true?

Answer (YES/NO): NO